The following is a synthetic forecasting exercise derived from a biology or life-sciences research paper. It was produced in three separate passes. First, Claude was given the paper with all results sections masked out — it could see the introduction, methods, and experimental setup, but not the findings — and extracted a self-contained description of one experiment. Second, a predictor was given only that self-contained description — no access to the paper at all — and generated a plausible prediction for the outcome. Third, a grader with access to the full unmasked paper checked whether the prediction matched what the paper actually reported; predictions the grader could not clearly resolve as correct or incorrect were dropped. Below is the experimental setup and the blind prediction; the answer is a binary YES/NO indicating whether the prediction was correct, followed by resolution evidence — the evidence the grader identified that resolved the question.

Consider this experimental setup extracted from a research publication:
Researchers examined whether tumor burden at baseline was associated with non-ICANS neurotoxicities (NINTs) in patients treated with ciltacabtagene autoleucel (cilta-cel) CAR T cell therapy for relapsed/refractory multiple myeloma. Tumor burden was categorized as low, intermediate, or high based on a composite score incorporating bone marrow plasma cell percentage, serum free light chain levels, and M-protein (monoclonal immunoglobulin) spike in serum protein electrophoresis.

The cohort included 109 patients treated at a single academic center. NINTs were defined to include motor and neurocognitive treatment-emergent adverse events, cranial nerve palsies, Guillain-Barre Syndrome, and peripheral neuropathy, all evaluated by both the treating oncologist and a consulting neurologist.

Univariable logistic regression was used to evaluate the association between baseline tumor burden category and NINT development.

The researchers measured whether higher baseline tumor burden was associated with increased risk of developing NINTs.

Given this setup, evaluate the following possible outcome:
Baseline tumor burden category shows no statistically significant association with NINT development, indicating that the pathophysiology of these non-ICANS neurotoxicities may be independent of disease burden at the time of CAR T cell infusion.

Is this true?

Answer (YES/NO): YES